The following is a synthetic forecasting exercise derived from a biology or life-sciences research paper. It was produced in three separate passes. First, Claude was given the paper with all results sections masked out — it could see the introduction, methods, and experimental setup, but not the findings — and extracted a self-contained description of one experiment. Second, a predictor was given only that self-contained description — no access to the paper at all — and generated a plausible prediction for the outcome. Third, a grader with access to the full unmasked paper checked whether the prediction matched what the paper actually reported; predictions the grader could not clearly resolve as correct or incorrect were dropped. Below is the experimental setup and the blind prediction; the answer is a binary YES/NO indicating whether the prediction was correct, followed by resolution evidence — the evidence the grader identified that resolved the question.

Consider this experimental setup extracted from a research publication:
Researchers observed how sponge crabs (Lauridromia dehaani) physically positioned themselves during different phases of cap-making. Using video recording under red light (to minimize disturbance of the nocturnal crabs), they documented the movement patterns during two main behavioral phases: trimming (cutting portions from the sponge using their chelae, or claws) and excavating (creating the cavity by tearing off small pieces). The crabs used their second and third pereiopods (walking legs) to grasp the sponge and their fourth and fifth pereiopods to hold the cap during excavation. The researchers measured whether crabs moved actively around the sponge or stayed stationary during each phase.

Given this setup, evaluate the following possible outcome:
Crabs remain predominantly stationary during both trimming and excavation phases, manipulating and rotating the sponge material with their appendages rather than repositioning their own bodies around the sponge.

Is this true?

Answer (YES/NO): NO